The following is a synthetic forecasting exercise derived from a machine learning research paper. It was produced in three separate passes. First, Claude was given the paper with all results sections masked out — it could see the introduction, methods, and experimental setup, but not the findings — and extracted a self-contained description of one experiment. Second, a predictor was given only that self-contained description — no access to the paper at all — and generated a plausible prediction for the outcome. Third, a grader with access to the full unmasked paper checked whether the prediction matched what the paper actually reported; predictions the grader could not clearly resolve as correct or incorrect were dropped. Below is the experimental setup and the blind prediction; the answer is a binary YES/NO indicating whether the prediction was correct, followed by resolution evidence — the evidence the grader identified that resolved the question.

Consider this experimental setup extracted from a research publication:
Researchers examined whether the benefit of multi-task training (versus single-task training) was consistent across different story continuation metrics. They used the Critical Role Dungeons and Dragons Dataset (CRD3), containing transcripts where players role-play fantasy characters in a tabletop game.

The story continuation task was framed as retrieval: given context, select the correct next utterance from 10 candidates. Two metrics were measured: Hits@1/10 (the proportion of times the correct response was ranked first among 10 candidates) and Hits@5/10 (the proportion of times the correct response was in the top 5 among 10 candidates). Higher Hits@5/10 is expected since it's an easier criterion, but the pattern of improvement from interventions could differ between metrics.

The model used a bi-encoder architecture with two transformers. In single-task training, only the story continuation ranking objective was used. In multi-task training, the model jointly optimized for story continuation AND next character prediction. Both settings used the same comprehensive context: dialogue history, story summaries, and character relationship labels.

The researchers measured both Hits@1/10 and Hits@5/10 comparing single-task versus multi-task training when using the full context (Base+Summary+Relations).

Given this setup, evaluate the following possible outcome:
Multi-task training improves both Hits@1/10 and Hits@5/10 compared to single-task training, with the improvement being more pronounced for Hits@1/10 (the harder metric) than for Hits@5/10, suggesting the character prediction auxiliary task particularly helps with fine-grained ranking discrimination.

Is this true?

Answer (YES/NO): YES